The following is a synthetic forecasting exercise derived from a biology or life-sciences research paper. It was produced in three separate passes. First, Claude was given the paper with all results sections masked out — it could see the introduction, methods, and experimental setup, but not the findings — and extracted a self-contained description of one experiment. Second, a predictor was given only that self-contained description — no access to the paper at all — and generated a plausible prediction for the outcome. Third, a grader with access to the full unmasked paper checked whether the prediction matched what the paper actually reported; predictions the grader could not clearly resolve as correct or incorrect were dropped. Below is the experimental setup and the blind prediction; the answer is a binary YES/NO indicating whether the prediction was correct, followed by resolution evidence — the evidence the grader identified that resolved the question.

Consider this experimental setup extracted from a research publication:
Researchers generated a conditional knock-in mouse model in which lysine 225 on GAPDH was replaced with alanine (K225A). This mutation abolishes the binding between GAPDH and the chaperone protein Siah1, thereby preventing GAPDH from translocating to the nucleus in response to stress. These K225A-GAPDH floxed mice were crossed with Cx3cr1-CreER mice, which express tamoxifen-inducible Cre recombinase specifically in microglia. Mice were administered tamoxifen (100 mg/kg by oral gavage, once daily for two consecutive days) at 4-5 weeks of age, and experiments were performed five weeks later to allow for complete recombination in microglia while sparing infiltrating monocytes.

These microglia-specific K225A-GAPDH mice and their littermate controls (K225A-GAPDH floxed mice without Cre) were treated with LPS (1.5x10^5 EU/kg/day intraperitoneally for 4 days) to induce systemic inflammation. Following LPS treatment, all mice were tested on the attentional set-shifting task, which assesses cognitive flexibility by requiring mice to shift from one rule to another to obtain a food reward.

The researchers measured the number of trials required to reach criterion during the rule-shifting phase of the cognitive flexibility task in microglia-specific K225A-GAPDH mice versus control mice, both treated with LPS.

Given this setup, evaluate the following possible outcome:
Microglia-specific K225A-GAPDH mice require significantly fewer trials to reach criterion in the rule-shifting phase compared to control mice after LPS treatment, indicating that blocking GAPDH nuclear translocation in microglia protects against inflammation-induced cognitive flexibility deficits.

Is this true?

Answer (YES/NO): YES